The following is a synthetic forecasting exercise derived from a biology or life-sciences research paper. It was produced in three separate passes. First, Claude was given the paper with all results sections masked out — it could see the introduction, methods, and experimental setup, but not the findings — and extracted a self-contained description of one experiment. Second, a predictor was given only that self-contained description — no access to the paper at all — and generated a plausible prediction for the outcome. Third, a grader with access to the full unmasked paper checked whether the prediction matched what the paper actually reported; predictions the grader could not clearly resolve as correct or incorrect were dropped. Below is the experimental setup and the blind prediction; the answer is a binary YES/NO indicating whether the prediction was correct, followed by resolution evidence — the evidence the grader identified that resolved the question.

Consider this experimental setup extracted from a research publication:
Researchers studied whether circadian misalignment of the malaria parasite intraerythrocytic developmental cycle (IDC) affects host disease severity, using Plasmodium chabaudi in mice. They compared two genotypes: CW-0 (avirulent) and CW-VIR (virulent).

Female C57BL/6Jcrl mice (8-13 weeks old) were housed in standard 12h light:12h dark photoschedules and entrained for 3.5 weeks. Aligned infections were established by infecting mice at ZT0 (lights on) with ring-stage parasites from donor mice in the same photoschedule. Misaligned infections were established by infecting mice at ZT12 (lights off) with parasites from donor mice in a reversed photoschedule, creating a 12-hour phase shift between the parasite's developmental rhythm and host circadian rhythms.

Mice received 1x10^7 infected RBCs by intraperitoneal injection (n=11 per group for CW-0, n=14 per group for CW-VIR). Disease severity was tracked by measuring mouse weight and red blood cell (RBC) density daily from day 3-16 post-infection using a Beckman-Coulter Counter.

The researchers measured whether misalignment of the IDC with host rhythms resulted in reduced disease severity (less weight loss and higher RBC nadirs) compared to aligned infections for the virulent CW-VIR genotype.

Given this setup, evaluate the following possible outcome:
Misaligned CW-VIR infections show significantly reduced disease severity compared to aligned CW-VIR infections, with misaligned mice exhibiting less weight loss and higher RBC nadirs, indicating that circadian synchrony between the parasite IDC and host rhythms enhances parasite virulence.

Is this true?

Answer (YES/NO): NO